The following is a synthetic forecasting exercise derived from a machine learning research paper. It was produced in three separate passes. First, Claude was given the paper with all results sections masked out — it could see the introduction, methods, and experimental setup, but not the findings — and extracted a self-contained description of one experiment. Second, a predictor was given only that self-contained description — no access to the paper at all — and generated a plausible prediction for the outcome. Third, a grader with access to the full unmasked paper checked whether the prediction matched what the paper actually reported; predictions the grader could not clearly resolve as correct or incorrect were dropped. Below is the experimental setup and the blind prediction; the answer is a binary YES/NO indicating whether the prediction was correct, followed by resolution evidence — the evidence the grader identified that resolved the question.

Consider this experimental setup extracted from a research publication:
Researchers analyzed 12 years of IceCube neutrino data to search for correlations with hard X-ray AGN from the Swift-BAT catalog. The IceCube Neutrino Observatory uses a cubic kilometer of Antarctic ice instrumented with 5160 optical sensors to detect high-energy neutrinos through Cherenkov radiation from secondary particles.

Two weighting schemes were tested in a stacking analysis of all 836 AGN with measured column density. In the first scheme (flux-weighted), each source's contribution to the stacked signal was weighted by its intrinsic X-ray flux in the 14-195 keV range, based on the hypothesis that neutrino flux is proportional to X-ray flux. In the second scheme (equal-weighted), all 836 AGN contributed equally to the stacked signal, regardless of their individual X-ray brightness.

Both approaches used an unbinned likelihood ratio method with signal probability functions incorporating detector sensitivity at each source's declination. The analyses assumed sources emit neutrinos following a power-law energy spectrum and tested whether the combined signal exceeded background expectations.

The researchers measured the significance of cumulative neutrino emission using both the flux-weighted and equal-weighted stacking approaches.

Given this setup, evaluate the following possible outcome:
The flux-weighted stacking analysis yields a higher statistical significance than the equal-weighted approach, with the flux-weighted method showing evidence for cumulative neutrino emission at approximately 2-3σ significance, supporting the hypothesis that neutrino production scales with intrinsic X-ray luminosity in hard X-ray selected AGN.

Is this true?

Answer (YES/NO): NO